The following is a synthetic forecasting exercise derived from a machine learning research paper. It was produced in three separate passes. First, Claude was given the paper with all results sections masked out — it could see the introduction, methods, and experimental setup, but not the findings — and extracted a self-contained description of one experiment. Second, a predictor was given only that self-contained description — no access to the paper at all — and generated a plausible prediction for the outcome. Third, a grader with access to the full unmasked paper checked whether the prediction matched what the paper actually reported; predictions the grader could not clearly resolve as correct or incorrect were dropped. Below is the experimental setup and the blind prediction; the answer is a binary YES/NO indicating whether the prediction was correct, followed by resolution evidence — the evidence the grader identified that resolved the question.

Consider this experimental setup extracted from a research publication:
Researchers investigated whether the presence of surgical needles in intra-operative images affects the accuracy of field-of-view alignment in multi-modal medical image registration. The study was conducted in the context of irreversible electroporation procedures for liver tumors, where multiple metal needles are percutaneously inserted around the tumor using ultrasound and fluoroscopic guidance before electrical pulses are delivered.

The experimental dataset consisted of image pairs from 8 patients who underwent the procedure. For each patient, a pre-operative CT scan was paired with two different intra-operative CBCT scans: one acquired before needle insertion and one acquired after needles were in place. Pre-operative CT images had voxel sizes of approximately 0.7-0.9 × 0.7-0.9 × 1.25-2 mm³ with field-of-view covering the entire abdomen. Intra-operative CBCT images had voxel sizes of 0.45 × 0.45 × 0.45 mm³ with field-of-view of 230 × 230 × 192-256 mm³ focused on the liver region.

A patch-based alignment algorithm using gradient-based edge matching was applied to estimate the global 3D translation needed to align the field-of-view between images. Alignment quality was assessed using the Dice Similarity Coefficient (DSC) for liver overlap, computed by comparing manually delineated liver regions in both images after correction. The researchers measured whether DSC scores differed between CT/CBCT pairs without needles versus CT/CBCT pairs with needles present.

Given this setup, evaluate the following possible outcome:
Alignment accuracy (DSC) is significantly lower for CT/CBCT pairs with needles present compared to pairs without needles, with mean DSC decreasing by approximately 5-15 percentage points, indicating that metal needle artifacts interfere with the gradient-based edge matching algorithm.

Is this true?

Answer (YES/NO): NO